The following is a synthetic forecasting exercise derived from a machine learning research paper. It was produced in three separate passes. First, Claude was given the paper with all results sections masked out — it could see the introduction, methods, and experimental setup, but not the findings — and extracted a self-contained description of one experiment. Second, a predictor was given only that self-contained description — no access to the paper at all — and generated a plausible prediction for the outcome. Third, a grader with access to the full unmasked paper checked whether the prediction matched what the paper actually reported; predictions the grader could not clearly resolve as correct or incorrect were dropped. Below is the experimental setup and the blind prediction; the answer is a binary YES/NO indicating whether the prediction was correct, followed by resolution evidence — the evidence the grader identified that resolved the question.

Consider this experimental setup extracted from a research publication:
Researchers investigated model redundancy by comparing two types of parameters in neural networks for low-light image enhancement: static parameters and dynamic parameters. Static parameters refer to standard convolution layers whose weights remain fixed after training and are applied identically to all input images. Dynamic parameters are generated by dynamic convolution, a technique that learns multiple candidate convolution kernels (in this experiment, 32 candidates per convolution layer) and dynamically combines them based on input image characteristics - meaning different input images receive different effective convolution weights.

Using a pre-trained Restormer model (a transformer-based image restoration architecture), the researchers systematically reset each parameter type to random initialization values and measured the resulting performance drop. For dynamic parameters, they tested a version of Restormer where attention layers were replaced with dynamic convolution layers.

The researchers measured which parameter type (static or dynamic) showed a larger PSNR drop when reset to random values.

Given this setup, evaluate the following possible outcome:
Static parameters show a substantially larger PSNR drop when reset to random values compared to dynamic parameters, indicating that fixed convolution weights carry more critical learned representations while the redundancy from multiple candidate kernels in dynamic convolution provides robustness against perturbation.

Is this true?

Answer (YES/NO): NO